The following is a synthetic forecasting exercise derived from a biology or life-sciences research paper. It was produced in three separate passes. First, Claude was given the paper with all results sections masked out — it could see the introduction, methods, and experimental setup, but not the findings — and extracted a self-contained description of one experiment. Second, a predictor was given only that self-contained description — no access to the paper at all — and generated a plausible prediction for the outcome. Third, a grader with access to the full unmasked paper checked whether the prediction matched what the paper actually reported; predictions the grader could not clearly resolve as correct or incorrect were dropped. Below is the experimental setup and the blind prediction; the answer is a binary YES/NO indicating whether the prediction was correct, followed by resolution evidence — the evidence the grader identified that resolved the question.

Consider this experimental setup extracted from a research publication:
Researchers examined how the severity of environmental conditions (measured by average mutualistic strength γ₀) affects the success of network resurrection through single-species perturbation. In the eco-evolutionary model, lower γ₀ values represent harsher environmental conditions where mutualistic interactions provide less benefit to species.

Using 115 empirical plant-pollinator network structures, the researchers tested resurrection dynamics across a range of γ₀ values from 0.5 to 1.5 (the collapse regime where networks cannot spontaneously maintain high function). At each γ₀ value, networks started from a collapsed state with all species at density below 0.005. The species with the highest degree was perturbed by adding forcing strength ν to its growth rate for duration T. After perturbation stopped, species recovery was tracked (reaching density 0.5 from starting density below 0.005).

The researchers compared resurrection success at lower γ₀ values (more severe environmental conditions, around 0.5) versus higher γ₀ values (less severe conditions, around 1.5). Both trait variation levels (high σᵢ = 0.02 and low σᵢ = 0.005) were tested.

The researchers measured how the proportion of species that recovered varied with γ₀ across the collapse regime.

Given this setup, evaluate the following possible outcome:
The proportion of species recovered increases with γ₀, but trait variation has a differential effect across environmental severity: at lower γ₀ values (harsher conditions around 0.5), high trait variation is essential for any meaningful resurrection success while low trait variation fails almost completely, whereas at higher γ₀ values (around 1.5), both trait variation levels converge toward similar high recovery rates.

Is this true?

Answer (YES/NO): NO